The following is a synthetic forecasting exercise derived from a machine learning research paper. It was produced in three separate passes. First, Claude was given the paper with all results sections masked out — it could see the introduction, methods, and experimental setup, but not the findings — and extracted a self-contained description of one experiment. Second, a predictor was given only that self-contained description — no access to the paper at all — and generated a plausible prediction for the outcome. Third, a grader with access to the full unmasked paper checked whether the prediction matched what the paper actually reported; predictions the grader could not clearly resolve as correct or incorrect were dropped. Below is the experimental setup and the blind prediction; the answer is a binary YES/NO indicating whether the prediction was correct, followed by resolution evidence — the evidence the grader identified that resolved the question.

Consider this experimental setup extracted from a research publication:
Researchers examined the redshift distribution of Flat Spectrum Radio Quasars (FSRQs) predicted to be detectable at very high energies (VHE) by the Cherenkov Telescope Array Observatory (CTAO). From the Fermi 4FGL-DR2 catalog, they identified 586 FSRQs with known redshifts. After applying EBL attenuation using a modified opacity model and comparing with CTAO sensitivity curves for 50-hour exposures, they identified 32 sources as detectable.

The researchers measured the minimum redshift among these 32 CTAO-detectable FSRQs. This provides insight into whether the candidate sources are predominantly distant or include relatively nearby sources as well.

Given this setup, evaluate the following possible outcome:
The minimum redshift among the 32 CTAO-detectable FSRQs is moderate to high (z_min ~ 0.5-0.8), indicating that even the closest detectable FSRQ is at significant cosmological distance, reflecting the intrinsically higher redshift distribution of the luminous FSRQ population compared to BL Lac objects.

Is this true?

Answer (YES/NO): NO